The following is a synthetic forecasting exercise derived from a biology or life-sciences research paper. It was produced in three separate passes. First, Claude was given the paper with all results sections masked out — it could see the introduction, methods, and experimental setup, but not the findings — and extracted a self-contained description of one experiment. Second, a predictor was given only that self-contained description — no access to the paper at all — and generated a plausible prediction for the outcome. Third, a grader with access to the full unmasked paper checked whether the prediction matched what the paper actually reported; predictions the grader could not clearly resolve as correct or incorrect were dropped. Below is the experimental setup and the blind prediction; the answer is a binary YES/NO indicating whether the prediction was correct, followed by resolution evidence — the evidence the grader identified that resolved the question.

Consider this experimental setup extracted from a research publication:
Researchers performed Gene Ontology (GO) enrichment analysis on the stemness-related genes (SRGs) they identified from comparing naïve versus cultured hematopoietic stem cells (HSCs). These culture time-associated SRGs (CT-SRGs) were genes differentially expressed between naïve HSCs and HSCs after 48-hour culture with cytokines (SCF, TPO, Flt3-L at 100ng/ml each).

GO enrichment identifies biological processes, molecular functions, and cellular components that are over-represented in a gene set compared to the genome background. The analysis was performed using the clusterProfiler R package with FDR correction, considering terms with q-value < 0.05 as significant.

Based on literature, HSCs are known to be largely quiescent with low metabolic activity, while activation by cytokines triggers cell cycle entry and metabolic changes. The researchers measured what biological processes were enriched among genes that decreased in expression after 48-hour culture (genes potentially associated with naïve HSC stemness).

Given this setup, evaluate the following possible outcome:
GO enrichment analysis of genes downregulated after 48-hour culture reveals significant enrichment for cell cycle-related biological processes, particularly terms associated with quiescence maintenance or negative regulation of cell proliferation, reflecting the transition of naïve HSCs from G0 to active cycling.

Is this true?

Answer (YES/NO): NO